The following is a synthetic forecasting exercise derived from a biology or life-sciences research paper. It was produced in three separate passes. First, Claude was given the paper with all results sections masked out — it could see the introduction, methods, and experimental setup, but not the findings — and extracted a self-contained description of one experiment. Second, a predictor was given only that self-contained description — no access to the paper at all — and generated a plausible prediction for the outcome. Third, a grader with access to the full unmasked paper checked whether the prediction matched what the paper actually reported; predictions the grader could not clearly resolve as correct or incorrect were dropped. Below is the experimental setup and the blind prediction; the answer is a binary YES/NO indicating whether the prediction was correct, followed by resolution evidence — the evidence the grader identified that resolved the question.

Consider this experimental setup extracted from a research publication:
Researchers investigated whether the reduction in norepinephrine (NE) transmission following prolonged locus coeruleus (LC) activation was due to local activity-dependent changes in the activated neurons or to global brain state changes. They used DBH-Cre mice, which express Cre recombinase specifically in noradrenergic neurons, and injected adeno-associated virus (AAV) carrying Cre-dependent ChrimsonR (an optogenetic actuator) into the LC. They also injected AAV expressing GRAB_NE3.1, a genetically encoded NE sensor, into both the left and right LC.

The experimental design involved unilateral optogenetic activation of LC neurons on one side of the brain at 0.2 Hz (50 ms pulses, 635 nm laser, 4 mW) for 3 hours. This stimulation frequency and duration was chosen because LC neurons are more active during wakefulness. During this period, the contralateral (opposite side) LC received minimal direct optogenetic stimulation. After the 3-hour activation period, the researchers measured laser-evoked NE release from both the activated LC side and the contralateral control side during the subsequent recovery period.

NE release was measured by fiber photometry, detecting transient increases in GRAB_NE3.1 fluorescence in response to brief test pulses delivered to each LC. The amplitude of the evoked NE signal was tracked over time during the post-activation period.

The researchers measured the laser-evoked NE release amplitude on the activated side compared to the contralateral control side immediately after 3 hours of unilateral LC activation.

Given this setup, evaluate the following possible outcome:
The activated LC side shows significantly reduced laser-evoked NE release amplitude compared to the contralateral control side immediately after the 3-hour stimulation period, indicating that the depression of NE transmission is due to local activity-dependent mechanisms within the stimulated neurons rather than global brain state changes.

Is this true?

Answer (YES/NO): YES